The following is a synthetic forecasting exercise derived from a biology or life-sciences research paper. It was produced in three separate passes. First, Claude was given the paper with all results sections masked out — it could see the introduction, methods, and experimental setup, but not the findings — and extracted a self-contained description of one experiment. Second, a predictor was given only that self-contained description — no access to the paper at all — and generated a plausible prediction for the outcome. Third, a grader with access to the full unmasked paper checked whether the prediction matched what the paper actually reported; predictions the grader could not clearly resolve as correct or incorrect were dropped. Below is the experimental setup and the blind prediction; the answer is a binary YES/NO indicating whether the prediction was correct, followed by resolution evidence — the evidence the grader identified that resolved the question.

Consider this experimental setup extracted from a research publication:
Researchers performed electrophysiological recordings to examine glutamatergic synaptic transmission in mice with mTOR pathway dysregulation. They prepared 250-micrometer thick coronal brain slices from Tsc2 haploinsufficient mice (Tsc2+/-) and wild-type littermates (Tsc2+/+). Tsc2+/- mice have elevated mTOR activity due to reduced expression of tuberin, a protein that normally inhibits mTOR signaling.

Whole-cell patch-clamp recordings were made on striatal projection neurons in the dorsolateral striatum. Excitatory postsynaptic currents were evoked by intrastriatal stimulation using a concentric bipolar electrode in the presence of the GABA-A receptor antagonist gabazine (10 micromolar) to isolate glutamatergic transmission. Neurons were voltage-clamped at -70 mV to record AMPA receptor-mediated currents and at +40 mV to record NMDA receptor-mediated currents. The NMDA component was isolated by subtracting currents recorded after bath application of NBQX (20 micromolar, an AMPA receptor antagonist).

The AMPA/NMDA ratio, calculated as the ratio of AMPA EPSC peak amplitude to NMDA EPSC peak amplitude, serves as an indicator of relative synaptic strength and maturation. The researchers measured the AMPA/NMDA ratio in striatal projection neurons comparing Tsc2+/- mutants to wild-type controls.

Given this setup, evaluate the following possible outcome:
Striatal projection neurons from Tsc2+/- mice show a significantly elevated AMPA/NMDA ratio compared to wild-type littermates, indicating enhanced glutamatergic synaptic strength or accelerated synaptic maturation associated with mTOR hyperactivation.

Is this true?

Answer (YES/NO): NO